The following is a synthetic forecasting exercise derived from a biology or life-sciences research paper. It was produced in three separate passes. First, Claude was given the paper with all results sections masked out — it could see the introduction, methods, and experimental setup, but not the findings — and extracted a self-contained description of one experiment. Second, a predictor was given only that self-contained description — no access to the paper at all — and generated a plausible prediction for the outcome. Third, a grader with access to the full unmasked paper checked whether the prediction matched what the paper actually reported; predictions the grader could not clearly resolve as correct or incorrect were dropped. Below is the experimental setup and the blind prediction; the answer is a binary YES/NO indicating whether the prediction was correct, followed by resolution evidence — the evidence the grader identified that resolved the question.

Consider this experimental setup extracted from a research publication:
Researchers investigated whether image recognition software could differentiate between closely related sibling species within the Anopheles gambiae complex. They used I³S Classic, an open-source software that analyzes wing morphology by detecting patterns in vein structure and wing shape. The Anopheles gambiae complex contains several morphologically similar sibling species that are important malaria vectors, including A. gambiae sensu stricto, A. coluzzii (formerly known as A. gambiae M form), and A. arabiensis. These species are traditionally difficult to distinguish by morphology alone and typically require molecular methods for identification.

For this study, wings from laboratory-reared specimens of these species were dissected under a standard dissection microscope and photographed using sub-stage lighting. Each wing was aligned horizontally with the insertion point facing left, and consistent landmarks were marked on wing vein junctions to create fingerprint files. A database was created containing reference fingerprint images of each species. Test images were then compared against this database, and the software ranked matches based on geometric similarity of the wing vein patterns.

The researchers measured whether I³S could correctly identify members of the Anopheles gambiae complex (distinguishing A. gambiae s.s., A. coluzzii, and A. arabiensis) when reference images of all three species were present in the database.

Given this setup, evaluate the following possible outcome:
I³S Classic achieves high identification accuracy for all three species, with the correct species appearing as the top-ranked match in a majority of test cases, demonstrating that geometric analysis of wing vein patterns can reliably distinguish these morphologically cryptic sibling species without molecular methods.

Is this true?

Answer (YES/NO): YES